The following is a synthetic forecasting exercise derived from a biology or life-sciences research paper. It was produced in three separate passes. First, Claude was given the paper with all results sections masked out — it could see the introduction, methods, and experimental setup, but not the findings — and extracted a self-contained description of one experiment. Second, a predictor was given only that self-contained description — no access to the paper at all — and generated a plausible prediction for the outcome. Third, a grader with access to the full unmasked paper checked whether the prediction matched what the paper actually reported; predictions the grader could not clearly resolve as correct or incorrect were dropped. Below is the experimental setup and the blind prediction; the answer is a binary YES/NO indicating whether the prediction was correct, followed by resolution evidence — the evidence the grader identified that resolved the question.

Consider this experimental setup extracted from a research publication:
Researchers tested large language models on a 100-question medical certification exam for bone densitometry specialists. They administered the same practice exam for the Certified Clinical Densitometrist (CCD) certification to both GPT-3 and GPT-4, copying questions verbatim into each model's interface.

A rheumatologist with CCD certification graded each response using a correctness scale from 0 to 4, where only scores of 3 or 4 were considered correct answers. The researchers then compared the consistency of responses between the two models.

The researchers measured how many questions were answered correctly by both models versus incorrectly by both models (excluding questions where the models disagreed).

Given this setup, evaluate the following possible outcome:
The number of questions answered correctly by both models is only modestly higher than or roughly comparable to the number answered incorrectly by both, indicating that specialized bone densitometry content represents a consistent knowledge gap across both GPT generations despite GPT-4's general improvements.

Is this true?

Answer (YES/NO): NO